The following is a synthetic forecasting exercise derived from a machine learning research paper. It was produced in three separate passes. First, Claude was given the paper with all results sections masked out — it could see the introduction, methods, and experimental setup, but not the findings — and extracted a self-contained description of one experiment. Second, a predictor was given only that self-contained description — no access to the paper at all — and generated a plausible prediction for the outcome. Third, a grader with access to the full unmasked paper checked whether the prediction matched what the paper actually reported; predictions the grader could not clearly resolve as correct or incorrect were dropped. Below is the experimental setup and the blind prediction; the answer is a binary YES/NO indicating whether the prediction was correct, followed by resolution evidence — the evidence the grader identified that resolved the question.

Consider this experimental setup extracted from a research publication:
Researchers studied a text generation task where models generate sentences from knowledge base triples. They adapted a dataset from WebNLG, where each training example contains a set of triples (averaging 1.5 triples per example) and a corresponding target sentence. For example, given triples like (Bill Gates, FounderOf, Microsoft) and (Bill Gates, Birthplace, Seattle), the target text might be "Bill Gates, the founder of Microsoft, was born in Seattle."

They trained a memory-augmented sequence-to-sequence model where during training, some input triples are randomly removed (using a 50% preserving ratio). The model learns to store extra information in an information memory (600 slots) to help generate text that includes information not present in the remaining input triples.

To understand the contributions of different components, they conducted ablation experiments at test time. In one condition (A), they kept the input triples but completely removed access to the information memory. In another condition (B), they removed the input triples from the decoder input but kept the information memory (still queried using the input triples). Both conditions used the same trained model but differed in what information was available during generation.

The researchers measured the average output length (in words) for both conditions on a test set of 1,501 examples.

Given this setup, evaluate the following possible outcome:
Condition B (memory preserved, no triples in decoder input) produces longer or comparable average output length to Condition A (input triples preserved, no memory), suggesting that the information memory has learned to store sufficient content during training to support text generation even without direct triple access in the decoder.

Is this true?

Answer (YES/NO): YES